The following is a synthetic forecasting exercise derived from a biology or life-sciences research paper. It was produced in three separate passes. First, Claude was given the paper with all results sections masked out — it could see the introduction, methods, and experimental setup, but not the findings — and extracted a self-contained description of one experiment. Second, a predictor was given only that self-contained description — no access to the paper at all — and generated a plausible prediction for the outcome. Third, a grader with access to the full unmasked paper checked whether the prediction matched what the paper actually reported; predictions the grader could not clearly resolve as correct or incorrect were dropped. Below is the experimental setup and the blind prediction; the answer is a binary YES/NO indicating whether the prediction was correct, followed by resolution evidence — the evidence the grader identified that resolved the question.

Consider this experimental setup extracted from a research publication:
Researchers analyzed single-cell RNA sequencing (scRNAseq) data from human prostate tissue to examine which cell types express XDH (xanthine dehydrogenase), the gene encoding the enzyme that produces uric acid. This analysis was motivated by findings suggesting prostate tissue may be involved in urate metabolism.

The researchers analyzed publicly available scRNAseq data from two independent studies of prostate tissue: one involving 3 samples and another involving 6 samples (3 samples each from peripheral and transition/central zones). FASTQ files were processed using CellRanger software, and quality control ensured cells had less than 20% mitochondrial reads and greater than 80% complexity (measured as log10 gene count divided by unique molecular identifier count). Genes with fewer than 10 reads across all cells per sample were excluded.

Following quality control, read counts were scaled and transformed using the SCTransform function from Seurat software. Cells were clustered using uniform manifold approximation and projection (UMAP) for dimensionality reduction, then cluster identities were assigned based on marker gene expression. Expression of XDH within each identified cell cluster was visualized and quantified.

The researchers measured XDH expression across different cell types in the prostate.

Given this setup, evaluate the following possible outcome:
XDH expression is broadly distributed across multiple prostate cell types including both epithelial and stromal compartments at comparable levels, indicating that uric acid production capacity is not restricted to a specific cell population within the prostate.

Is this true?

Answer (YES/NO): NO